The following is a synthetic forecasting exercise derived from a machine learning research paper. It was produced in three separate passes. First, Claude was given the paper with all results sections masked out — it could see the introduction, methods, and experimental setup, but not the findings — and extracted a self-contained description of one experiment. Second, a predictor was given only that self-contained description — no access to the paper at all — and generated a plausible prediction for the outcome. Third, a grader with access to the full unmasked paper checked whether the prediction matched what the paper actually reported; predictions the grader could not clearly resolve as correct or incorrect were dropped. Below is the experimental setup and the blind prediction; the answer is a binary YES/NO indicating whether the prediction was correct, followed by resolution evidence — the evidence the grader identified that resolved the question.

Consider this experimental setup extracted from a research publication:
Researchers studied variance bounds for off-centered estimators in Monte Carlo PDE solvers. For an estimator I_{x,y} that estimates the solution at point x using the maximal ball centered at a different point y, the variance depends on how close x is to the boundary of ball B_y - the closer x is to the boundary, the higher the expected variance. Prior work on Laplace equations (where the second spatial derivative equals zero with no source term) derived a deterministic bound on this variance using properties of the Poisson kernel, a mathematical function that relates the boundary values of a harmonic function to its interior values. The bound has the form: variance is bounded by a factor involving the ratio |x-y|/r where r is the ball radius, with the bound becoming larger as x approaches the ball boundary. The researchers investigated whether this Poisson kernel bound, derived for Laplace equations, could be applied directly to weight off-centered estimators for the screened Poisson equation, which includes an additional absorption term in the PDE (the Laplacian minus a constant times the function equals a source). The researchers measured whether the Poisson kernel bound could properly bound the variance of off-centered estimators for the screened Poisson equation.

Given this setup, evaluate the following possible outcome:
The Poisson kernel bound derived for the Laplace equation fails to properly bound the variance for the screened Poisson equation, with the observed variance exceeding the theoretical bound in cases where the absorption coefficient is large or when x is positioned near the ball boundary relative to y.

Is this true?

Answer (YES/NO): NO